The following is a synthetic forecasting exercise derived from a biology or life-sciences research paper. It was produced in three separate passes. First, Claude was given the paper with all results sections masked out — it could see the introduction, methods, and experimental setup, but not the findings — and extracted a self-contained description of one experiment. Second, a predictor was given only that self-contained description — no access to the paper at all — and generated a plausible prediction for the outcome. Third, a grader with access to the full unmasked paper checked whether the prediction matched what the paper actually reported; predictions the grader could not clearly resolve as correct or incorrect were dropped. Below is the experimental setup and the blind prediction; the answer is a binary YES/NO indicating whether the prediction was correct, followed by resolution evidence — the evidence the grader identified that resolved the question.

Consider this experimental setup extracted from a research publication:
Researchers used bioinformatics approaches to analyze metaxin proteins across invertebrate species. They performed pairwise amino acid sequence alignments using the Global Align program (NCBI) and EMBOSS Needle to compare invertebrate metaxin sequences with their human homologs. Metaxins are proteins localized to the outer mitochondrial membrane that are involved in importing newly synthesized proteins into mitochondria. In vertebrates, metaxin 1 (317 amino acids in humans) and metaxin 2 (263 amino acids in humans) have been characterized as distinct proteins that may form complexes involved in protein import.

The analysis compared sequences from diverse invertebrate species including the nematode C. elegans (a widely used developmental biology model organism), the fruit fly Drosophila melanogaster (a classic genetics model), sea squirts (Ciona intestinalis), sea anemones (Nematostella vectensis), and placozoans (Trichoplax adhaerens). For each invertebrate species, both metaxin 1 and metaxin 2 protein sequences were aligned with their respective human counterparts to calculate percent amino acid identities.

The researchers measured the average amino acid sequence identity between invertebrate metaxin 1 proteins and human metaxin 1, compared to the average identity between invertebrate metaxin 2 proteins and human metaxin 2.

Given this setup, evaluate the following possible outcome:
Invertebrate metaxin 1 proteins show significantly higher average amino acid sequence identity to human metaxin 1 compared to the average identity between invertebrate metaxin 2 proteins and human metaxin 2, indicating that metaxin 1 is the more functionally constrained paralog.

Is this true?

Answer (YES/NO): NO